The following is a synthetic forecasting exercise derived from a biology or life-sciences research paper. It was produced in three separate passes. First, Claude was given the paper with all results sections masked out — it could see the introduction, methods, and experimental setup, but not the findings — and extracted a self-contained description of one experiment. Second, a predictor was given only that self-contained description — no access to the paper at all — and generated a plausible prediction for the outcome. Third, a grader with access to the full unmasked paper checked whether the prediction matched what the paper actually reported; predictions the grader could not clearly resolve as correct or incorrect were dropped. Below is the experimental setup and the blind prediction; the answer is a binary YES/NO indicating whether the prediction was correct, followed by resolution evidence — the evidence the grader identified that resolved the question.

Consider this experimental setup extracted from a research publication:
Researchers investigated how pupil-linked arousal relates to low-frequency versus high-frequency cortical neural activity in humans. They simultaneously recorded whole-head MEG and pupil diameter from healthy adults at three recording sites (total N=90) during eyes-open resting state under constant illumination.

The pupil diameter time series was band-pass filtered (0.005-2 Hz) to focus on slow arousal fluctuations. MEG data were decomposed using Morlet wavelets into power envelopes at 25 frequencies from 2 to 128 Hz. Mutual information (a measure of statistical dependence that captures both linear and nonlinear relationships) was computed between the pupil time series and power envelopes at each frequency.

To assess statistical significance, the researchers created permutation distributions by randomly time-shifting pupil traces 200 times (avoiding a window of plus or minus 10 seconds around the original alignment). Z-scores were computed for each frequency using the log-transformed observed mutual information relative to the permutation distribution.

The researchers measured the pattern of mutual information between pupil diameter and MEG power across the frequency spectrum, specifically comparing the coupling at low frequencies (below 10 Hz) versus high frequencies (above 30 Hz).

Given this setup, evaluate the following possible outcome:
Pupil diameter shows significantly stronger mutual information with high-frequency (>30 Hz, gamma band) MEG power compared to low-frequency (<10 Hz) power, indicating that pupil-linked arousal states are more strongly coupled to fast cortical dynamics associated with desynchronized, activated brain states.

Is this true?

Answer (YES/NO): NO